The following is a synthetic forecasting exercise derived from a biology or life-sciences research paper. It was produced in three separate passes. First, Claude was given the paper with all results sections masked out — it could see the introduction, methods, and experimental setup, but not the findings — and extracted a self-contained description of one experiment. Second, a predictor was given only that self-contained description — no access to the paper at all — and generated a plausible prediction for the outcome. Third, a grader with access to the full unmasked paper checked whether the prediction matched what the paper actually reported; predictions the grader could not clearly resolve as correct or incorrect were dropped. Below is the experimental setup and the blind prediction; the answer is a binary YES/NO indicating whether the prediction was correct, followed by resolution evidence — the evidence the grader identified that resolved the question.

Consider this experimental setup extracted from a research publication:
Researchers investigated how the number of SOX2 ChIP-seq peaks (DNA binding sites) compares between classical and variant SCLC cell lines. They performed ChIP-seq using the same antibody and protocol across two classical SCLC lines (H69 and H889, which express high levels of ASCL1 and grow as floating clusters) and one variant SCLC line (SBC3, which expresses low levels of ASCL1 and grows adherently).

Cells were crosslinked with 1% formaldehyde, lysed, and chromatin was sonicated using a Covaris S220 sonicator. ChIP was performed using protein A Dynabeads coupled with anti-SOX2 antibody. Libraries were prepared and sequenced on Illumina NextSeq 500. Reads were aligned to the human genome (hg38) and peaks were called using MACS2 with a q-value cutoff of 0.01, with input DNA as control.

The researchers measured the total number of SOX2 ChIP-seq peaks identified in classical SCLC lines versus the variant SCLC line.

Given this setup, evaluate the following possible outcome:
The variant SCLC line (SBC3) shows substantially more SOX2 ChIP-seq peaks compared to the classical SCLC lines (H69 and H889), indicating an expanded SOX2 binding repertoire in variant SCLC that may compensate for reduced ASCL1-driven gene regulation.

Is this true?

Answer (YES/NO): YES